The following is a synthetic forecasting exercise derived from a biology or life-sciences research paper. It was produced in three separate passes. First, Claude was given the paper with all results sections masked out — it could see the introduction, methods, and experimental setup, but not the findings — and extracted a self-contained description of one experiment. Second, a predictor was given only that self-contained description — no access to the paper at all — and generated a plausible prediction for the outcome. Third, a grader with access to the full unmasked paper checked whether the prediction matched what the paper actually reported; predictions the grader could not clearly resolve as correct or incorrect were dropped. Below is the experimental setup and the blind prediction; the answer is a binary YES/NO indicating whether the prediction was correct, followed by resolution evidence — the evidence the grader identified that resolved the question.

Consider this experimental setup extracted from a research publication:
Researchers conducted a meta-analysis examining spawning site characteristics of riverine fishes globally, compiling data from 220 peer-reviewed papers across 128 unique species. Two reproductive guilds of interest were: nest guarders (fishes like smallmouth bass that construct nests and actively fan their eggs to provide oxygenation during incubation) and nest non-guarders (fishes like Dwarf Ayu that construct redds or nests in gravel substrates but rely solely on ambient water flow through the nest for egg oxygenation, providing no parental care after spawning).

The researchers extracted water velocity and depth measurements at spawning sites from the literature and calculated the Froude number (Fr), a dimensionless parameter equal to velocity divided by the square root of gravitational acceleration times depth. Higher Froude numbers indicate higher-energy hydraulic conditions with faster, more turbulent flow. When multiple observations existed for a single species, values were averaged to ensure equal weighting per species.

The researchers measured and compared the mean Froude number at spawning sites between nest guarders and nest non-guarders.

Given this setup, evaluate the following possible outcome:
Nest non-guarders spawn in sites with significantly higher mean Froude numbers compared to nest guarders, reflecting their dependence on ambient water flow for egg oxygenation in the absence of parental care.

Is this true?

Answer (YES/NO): YES